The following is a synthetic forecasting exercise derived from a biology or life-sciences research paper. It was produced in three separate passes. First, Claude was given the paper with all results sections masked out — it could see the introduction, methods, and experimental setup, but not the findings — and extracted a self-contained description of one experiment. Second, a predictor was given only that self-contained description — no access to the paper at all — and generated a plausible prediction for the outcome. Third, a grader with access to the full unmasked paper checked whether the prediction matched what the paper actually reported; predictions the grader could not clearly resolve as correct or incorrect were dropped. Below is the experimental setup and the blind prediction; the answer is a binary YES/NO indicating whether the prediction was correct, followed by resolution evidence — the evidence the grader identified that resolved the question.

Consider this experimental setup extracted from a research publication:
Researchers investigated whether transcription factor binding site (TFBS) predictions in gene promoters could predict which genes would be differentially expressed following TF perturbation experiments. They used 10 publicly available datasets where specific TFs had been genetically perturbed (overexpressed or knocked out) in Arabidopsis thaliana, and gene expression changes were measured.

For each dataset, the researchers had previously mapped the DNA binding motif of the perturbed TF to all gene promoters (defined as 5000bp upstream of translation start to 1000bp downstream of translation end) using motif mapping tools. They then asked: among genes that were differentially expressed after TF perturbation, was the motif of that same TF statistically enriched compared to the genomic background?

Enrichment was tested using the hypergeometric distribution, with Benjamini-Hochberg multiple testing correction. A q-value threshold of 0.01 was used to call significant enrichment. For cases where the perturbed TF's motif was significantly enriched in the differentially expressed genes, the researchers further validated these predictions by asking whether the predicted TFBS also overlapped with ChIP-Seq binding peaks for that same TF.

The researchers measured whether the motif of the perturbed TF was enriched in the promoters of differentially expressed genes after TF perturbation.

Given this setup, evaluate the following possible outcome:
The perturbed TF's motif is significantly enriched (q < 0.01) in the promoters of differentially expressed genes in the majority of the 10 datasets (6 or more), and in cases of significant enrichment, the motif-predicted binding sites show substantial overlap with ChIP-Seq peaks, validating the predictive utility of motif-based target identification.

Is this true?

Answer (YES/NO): YES